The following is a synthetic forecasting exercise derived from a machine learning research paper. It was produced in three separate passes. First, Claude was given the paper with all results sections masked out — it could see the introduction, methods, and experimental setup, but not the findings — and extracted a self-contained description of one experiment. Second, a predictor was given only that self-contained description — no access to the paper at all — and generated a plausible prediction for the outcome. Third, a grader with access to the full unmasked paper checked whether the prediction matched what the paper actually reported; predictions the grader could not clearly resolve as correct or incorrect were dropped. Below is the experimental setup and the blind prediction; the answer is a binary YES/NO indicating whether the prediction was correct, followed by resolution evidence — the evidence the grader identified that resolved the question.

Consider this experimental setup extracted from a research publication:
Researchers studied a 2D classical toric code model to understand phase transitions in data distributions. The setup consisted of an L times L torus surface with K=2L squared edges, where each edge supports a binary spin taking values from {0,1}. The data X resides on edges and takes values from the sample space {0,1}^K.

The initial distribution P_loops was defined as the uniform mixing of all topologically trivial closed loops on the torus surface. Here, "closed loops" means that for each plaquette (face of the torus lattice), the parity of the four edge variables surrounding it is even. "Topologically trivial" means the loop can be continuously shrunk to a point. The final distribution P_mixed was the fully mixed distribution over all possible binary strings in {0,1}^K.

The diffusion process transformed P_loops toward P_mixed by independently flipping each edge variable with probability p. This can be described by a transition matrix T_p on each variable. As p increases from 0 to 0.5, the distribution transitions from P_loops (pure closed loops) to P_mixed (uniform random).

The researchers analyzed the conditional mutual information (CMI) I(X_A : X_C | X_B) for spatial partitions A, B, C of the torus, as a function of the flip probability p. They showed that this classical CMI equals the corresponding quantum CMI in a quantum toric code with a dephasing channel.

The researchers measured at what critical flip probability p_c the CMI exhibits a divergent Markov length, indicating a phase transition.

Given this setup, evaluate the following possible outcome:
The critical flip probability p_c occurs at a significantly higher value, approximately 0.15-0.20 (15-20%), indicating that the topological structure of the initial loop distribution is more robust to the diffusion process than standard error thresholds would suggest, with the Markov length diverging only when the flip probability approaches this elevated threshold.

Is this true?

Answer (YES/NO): NO